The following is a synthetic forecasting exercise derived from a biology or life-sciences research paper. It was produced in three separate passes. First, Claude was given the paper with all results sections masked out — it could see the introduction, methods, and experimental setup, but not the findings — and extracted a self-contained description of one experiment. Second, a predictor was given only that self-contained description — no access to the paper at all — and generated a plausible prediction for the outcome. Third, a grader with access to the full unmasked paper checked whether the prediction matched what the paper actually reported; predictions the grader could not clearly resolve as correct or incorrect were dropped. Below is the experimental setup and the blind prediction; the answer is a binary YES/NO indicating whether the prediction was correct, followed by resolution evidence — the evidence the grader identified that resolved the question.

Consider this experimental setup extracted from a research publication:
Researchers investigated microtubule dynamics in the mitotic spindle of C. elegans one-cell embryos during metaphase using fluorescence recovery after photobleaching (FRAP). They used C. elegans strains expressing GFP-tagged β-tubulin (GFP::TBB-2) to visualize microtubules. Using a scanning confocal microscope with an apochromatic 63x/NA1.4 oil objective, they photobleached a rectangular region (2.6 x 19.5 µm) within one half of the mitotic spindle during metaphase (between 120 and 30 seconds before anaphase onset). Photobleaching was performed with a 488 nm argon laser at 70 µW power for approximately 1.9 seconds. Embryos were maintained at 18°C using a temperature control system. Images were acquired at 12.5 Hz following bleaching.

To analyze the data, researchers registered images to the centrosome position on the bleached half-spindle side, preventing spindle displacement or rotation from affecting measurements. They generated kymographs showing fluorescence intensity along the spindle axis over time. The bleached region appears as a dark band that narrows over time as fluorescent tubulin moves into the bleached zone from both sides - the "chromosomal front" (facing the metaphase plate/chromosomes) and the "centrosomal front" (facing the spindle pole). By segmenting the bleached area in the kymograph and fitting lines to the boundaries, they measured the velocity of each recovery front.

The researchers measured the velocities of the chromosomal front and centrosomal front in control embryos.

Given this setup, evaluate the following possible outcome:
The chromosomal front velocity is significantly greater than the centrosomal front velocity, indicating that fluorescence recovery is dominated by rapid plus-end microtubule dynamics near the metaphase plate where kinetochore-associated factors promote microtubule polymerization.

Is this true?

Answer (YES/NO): NO